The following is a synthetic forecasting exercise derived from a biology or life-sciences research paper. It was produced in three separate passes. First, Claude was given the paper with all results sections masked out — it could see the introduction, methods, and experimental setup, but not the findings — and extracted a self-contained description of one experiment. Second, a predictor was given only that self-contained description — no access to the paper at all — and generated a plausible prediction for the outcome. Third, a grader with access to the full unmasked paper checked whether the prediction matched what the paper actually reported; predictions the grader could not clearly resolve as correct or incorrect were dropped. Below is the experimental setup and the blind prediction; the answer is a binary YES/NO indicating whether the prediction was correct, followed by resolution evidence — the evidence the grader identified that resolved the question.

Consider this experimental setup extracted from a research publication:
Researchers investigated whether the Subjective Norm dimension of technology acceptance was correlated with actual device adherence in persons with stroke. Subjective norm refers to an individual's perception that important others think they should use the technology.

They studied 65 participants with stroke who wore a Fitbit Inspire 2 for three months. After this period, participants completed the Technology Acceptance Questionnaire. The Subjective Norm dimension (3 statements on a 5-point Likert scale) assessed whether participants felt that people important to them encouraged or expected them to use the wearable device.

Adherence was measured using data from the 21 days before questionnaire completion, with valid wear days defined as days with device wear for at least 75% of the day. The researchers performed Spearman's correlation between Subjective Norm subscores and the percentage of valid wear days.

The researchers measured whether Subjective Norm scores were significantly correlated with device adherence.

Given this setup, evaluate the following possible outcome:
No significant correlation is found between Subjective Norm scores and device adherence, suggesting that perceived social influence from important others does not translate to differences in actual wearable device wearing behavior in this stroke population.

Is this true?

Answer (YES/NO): YES